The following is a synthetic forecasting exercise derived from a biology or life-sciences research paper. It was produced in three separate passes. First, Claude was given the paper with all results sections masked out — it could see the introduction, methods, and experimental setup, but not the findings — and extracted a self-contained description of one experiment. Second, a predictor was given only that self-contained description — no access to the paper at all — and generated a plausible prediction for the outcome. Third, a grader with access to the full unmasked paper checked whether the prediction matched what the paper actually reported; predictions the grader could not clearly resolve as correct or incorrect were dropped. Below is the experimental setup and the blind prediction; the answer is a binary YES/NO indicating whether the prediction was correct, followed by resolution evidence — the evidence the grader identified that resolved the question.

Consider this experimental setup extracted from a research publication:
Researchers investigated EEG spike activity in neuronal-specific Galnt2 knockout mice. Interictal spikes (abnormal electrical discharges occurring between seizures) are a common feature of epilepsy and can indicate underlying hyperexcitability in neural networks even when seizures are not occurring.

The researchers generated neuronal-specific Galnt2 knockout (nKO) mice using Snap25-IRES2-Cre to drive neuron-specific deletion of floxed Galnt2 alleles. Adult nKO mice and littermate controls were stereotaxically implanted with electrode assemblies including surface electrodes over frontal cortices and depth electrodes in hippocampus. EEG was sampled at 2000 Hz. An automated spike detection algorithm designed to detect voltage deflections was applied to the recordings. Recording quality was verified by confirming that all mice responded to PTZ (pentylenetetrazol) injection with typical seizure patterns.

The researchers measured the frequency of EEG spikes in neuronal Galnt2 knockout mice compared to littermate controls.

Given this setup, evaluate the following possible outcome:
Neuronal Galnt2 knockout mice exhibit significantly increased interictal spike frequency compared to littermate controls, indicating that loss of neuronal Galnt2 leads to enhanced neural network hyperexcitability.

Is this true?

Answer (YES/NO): YES